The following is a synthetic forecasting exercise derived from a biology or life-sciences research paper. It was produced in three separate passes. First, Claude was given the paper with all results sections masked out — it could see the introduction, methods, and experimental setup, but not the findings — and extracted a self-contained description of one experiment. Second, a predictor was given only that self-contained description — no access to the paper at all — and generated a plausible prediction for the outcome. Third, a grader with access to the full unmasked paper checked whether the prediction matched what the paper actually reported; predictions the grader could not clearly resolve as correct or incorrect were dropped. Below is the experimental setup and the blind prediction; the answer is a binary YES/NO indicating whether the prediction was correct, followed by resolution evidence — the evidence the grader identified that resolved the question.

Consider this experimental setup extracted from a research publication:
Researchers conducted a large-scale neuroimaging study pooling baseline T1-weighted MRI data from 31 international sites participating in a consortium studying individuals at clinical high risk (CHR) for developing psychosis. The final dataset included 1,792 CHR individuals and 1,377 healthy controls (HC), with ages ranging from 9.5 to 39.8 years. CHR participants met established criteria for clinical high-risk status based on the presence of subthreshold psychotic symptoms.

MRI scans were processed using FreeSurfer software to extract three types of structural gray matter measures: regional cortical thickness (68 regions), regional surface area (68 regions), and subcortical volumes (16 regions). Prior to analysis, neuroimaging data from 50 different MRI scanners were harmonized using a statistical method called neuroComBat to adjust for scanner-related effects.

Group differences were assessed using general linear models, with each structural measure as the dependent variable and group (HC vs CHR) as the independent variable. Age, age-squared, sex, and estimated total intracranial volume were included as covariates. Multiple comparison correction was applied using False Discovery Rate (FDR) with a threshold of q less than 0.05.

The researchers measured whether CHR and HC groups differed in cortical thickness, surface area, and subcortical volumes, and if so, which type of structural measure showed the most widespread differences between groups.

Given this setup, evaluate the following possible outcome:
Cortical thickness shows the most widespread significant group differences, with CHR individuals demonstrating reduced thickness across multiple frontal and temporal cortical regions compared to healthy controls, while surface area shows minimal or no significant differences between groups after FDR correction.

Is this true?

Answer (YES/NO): YES